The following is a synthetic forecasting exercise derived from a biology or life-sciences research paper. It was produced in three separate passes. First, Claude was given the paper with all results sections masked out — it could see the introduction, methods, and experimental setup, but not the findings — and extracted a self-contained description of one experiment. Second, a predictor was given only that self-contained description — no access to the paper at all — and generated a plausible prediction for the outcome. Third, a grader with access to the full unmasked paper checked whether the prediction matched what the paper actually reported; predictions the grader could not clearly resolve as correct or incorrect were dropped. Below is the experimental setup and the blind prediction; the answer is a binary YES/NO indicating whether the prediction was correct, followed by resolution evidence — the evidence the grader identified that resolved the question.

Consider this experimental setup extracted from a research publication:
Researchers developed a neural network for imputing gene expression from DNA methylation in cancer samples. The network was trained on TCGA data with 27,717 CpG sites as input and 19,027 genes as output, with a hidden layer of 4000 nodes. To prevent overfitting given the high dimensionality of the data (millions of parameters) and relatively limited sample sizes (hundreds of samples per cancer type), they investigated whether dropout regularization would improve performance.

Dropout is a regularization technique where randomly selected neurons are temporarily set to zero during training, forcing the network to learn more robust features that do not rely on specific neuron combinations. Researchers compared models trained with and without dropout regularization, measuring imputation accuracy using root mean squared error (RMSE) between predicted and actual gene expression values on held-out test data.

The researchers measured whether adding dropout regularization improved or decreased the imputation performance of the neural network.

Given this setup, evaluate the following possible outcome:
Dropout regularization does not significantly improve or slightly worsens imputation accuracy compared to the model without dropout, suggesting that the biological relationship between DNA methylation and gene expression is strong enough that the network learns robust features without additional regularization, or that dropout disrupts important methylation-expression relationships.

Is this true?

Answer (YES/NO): YES